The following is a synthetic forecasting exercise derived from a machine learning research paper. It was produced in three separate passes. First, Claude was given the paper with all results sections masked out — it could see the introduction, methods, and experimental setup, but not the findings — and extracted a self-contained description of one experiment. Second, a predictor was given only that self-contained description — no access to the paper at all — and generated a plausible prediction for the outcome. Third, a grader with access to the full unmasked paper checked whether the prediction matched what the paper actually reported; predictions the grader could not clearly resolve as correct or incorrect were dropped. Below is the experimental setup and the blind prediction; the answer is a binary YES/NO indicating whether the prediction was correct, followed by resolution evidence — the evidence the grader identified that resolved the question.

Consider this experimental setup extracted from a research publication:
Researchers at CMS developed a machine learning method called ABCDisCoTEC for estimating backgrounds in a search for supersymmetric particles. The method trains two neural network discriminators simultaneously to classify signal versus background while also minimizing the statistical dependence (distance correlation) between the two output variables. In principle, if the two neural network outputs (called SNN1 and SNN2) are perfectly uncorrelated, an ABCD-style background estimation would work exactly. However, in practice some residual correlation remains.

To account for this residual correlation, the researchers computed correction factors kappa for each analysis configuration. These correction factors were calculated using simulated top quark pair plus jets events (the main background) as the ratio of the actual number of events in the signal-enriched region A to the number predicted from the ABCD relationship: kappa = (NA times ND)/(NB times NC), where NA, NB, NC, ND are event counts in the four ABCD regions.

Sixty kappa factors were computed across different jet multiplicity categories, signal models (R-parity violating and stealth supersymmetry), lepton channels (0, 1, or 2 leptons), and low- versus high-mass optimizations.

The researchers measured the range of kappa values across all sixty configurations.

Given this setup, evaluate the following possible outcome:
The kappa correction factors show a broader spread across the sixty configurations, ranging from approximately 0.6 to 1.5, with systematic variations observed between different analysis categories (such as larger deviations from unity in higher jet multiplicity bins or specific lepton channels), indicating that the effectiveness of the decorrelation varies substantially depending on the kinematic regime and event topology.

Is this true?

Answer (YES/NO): NO